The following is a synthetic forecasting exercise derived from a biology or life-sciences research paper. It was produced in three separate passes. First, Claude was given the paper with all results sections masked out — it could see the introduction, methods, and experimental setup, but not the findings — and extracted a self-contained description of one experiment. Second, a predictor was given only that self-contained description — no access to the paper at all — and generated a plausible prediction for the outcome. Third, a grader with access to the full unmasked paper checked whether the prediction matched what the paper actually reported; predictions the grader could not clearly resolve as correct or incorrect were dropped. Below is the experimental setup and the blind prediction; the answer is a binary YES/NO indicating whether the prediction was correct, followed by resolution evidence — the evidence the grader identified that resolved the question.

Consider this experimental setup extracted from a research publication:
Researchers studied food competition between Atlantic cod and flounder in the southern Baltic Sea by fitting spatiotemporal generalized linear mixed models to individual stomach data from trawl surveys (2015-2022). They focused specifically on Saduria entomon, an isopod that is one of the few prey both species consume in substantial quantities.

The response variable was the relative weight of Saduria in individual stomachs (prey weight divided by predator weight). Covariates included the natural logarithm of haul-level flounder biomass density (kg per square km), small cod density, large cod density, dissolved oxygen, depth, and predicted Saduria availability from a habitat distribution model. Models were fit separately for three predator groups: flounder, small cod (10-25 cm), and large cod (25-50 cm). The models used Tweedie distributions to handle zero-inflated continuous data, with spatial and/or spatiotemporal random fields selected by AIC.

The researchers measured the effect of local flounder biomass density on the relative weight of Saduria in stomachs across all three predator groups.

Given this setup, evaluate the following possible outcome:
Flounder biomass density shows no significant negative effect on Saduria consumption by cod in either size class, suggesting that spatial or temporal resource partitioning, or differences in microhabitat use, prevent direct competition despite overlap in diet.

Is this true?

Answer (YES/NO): NO